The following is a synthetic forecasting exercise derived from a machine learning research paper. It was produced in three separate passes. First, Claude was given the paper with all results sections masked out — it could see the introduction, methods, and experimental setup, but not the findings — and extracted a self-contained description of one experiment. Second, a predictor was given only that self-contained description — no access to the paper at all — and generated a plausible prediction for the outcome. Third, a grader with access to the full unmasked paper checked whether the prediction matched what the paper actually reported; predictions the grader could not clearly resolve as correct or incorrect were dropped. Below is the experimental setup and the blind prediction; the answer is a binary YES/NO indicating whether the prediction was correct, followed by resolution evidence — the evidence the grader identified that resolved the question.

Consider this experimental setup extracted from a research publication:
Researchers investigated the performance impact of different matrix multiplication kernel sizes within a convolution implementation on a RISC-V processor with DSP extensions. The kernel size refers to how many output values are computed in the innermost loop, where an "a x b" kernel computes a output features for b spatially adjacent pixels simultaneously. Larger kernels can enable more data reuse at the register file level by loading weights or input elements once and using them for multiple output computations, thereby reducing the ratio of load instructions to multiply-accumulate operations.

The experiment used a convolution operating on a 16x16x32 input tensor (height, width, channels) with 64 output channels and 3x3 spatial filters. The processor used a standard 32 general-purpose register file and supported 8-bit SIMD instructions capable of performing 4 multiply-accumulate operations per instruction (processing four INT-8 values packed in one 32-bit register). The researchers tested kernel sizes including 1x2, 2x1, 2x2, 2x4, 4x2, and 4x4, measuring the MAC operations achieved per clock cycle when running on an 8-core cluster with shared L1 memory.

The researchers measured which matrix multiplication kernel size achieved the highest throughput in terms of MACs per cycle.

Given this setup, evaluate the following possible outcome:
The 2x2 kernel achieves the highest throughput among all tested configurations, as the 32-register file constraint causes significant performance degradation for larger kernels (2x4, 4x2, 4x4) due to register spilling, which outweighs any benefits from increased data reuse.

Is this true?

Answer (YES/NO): NO